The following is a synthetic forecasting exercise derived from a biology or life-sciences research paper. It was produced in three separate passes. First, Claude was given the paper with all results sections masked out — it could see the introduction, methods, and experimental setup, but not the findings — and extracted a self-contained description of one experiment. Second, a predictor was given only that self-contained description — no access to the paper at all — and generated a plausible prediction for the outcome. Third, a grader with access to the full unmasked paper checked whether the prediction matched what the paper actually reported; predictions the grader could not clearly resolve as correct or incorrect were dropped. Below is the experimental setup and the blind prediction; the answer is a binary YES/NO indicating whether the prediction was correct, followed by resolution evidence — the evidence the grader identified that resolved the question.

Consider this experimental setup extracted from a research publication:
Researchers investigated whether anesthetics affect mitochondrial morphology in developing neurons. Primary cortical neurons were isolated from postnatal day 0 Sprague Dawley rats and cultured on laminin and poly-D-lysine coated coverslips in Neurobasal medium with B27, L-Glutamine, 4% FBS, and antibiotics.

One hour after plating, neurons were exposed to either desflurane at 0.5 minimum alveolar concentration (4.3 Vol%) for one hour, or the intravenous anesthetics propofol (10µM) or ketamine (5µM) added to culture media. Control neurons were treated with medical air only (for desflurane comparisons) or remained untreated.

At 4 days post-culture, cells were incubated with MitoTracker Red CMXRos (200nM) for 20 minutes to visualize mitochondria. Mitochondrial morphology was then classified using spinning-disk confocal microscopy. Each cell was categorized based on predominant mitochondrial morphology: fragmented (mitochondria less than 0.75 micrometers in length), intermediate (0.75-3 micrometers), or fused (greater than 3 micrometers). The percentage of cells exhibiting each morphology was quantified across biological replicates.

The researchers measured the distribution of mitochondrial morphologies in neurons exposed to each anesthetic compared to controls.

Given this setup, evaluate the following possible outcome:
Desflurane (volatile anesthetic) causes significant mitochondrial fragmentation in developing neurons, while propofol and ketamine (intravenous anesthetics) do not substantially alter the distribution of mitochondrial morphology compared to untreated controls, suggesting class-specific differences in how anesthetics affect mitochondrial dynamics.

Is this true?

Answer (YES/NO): NO